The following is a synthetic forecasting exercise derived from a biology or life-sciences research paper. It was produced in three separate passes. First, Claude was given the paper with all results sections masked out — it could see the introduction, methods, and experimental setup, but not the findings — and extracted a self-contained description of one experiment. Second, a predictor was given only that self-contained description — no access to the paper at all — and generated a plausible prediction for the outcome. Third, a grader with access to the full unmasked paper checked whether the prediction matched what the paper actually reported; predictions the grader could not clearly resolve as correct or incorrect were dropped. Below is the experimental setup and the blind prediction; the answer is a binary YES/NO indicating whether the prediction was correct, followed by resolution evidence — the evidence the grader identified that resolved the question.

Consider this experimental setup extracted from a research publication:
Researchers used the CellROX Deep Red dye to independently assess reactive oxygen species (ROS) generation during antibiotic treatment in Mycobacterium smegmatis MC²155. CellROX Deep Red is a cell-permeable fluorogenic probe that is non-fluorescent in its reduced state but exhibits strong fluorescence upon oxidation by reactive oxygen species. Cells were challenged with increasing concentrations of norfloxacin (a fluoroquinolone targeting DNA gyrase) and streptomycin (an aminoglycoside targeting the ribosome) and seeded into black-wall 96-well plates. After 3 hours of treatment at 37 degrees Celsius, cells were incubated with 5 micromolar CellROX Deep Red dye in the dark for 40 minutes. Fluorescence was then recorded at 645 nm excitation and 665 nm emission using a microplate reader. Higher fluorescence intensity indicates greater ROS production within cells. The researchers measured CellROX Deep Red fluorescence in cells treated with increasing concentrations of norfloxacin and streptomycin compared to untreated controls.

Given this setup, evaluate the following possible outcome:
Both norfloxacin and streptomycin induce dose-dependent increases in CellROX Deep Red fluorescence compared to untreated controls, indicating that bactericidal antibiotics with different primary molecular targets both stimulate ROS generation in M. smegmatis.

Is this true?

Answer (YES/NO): NO